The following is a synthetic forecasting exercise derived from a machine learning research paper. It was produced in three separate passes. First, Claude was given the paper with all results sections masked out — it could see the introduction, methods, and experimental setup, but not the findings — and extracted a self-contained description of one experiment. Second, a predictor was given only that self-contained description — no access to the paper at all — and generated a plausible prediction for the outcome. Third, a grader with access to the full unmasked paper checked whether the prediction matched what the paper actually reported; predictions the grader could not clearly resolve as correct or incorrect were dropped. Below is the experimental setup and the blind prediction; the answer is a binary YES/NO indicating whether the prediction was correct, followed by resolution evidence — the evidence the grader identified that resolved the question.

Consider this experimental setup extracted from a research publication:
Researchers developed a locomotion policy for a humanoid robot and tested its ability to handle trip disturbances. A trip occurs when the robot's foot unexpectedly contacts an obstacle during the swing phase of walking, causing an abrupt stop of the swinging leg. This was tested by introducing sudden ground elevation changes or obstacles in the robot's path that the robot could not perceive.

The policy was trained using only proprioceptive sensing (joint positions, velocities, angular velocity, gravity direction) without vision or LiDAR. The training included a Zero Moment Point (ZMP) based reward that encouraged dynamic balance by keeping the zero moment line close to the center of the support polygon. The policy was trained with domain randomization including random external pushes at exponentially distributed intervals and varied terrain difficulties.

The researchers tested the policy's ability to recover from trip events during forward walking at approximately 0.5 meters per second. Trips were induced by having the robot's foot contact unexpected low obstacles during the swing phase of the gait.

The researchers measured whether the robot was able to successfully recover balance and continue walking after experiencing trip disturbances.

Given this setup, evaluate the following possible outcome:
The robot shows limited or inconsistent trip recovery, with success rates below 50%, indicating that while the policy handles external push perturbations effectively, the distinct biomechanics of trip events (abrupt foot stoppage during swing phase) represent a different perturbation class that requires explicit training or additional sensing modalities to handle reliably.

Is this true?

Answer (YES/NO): NO